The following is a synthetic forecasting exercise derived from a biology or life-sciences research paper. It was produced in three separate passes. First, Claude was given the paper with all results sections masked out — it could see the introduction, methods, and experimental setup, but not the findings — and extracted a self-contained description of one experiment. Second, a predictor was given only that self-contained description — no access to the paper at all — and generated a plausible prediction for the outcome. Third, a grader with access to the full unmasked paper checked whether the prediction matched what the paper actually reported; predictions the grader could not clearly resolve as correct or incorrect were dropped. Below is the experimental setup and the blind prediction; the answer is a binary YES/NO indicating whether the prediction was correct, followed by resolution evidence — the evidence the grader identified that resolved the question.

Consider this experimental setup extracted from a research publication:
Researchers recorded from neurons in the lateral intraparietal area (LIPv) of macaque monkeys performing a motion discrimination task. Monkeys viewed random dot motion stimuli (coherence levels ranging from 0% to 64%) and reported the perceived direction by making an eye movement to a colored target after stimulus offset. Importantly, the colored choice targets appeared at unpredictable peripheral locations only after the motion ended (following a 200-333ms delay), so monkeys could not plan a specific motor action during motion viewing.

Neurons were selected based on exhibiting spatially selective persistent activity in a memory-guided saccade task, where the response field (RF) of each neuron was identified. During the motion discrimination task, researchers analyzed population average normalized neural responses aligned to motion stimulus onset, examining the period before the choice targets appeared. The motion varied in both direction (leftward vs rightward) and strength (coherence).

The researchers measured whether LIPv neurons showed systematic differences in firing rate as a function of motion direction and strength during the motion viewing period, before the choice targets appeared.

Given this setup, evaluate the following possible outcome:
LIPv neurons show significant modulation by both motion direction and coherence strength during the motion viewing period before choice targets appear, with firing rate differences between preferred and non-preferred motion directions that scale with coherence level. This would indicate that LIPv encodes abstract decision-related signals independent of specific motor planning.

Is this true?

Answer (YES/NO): NO